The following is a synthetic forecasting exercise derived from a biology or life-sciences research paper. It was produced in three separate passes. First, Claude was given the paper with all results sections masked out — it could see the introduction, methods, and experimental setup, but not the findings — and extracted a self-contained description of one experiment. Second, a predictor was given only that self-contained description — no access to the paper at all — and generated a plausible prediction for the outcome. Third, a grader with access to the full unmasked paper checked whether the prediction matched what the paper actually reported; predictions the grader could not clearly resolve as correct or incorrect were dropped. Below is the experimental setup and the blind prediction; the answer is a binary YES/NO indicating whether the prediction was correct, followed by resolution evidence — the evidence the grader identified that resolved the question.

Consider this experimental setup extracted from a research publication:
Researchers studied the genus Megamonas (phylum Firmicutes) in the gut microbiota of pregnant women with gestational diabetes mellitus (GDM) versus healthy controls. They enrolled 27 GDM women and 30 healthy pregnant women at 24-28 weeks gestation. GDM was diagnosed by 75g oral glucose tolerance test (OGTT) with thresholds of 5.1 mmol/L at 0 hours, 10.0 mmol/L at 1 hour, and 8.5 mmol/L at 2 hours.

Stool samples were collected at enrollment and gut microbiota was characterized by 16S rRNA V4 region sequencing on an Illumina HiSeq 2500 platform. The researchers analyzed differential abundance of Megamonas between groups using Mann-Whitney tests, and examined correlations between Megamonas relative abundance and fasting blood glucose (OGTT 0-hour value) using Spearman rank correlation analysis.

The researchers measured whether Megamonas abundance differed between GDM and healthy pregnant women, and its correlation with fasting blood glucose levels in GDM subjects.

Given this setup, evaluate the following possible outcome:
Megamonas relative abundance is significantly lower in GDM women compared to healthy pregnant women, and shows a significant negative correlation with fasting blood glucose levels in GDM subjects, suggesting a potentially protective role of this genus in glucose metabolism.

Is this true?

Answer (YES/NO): NO